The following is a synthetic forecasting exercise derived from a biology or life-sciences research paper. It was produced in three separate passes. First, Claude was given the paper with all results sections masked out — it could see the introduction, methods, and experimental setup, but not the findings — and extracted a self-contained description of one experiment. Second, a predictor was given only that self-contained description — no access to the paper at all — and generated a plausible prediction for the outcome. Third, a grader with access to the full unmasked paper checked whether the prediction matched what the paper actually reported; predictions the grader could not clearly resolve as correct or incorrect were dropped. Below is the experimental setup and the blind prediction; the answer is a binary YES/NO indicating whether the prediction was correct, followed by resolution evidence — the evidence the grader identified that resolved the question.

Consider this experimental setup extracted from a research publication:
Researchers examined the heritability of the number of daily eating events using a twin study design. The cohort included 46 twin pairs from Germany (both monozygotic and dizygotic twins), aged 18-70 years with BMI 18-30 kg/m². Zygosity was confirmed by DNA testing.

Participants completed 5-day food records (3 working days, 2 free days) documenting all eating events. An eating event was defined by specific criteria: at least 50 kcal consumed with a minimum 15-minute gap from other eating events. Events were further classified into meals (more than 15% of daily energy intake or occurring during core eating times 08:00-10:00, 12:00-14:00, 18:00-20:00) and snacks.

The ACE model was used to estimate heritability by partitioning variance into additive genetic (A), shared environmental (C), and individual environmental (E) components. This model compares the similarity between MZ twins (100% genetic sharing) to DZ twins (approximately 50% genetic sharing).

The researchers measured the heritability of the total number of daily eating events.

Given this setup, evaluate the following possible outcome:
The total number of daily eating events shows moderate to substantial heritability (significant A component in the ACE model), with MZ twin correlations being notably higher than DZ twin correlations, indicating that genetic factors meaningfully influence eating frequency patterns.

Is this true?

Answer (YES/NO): YES